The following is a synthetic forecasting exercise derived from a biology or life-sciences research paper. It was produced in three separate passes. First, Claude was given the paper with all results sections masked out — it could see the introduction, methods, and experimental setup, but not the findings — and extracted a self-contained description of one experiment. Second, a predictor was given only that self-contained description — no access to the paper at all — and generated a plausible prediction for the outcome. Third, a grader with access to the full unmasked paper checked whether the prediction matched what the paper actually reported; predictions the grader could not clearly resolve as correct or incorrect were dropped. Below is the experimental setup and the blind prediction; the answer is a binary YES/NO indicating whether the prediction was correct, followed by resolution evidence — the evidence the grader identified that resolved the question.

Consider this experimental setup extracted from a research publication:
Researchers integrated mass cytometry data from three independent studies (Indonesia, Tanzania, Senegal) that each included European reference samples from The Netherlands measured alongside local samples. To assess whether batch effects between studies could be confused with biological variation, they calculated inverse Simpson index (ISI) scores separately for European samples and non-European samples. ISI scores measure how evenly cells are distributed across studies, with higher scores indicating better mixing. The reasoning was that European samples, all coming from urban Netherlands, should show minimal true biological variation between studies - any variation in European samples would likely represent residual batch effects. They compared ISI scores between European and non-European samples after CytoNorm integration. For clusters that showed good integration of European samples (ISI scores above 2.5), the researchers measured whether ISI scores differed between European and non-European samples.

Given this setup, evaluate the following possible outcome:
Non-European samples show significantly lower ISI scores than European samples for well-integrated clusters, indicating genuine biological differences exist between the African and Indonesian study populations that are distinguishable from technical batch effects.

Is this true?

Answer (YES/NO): YES